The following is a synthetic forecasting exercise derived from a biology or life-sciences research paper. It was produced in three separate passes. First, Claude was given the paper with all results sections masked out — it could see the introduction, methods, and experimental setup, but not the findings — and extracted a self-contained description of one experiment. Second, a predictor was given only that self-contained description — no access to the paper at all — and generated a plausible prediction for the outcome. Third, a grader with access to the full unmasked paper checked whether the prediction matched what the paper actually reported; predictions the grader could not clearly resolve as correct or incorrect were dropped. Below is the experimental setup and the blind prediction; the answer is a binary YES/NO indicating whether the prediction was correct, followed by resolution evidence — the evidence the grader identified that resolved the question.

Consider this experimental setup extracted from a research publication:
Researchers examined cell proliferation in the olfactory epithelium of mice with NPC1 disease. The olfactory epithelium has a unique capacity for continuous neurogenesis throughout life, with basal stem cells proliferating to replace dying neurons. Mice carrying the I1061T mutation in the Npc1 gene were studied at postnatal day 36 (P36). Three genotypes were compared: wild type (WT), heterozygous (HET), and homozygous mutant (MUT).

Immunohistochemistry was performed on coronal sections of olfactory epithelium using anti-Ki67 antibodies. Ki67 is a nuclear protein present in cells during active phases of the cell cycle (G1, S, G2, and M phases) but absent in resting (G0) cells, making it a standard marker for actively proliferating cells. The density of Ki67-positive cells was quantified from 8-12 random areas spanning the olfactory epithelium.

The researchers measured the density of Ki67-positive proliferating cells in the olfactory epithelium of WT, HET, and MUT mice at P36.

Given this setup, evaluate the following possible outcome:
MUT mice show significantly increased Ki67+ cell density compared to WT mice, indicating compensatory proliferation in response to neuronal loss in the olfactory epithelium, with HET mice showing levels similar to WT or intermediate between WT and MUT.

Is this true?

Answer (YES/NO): NO